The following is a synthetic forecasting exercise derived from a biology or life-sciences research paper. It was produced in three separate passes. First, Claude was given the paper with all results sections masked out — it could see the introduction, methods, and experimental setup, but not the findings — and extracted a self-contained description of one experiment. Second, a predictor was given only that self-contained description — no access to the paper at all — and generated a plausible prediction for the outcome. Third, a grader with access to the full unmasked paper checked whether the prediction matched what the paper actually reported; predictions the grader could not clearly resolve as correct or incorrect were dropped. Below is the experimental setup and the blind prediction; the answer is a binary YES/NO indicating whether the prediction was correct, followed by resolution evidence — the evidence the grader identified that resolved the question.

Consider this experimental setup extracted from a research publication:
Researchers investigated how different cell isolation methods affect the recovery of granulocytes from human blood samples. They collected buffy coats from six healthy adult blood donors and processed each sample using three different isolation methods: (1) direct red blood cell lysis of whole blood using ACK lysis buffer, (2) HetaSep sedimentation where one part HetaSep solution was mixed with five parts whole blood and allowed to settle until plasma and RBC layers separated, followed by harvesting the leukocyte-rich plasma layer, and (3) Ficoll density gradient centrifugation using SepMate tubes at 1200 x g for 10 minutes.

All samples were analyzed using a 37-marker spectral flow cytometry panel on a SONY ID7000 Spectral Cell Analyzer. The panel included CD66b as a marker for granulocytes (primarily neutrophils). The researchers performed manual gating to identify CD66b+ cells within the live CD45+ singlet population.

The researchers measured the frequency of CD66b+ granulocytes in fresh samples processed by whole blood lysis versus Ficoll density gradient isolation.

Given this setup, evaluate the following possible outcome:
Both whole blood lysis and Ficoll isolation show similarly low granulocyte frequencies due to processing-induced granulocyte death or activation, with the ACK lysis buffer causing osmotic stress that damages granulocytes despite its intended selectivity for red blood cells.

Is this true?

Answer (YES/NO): NO